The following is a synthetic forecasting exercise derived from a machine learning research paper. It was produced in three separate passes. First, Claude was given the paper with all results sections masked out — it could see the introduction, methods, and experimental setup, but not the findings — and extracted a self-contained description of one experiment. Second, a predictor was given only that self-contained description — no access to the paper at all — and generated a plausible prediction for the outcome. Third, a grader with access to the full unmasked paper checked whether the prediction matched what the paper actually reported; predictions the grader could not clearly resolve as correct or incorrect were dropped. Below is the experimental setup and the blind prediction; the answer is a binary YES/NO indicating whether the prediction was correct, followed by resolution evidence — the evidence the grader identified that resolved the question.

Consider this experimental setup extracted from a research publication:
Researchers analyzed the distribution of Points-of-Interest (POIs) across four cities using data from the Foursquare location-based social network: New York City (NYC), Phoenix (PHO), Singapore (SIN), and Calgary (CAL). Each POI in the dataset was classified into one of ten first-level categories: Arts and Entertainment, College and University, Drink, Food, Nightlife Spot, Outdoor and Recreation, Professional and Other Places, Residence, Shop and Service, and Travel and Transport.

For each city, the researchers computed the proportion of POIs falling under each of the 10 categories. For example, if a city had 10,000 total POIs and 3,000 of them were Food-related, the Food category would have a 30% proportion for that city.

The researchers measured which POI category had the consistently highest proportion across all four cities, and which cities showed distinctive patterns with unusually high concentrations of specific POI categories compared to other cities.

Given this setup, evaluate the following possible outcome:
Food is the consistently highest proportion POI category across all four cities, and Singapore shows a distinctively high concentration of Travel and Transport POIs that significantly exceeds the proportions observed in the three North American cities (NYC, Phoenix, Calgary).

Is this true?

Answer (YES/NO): NO